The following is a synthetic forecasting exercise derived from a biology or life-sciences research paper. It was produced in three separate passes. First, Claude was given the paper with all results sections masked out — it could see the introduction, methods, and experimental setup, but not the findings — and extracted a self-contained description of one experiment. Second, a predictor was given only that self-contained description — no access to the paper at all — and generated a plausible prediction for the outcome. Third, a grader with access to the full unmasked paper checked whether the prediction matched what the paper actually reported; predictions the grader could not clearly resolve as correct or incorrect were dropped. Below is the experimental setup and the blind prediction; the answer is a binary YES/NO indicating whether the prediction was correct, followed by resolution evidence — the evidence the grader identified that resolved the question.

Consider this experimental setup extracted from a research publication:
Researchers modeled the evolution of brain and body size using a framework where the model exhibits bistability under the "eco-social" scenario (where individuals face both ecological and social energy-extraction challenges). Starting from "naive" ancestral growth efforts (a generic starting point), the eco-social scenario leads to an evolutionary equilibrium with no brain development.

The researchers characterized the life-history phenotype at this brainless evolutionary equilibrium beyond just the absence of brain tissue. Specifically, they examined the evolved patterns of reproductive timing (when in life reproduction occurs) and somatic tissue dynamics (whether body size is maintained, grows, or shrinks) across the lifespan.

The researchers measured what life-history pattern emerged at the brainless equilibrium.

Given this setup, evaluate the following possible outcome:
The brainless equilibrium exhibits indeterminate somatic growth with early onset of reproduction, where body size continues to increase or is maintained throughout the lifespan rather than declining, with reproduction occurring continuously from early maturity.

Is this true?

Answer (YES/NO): NO